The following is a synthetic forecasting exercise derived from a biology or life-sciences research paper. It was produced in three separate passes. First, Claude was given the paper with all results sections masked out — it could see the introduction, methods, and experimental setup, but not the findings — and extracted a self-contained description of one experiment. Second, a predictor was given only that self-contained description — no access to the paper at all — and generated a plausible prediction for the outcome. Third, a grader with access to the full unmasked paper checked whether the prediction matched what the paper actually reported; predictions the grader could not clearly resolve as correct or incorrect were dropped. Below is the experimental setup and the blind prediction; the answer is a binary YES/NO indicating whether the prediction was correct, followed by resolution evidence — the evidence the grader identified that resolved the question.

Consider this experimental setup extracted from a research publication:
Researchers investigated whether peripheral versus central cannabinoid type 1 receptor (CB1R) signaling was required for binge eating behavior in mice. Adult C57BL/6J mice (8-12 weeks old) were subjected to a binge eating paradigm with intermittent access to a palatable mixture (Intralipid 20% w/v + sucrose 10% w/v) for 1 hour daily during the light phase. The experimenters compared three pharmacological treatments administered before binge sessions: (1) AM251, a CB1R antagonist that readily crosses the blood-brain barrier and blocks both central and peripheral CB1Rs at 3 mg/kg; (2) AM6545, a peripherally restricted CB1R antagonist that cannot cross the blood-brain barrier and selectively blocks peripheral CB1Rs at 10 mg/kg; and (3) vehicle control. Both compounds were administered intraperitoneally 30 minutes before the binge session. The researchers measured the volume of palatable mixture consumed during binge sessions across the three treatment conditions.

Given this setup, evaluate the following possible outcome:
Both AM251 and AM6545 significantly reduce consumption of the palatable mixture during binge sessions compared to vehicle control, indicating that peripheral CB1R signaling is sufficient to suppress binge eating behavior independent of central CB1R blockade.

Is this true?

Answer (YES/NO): YES